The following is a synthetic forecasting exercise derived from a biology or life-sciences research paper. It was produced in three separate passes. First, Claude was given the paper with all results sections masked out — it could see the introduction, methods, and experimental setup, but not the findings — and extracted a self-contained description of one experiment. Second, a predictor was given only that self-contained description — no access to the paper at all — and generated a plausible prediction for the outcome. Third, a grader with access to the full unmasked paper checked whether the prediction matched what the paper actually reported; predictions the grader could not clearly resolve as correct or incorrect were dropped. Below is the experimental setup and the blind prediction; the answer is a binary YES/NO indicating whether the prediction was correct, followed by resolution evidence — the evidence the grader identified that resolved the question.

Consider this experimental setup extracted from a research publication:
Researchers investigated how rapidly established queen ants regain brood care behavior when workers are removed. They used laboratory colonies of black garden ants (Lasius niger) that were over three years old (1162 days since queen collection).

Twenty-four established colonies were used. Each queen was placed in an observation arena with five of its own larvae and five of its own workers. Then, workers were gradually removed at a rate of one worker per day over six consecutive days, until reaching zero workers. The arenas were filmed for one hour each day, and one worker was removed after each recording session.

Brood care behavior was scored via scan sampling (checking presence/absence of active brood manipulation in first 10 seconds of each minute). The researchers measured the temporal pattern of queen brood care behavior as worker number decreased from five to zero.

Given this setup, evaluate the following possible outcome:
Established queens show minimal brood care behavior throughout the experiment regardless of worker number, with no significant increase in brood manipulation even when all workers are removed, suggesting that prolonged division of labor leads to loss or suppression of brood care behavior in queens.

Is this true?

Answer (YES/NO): NO